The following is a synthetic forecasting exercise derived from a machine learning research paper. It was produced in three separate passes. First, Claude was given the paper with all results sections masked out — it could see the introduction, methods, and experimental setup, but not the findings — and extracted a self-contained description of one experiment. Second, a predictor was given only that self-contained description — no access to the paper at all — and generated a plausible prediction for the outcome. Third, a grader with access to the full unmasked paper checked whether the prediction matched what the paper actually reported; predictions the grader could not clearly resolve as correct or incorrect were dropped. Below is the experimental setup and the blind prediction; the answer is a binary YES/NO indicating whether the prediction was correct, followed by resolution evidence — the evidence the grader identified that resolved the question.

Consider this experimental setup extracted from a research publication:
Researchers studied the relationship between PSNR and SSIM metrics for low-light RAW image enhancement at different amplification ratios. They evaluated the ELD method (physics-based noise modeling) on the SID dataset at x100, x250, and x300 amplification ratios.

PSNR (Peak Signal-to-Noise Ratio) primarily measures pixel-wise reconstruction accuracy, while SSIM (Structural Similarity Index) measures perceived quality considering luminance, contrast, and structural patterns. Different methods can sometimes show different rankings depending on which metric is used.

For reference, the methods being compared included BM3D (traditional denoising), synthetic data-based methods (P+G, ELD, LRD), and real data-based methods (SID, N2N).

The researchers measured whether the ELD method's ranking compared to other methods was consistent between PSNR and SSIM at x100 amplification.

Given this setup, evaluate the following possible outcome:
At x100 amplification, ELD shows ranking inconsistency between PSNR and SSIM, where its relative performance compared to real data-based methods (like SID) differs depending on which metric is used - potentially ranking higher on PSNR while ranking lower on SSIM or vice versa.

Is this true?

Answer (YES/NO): NO